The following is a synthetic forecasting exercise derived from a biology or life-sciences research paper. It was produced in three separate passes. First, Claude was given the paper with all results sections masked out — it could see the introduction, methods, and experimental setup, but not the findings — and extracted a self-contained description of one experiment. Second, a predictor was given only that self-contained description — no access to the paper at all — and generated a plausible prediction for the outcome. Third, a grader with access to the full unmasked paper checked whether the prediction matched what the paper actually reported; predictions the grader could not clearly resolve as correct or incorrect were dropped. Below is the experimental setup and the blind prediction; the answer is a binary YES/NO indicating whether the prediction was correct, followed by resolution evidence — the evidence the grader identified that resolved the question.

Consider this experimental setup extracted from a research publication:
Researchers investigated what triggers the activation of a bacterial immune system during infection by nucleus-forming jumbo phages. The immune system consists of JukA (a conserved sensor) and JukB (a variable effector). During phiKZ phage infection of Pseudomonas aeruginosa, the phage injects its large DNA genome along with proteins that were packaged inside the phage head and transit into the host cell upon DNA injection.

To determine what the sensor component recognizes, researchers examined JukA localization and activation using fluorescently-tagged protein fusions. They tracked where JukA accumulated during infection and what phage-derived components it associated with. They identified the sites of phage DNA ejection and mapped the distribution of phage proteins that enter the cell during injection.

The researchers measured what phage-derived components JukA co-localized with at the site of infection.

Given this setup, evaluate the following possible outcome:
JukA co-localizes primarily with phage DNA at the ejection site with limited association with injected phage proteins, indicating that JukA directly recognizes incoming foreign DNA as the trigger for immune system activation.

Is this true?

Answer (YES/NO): NO